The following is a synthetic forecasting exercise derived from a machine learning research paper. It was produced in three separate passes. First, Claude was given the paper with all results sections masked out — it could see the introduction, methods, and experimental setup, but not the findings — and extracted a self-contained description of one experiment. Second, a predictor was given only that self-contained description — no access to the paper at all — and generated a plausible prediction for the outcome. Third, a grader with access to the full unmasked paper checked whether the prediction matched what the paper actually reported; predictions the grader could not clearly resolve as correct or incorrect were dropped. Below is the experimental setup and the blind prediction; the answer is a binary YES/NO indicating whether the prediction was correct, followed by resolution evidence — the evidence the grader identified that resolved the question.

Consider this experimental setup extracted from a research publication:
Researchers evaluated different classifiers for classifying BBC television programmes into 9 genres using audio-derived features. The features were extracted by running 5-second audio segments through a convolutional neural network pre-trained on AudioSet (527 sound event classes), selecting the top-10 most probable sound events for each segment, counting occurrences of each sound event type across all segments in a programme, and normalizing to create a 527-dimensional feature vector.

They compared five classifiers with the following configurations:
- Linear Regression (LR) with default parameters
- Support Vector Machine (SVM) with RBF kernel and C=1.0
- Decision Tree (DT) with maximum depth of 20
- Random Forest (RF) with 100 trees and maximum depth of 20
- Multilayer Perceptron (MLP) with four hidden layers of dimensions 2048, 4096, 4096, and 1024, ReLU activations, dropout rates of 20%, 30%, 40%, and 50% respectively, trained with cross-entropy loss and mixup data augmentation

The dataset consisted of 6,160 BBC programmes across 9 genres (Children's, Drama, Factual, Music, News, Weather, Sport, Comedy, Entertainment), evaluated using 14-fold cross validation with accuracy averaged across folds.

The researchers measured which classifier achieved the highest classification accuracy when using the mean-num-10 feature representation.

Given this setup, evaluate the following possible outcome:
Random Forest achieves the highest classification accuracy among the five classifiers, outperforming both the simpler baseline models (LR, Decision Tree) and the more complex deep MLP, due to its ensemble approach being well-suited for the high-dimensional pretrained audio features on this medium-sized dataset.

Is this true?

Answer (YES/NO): NO